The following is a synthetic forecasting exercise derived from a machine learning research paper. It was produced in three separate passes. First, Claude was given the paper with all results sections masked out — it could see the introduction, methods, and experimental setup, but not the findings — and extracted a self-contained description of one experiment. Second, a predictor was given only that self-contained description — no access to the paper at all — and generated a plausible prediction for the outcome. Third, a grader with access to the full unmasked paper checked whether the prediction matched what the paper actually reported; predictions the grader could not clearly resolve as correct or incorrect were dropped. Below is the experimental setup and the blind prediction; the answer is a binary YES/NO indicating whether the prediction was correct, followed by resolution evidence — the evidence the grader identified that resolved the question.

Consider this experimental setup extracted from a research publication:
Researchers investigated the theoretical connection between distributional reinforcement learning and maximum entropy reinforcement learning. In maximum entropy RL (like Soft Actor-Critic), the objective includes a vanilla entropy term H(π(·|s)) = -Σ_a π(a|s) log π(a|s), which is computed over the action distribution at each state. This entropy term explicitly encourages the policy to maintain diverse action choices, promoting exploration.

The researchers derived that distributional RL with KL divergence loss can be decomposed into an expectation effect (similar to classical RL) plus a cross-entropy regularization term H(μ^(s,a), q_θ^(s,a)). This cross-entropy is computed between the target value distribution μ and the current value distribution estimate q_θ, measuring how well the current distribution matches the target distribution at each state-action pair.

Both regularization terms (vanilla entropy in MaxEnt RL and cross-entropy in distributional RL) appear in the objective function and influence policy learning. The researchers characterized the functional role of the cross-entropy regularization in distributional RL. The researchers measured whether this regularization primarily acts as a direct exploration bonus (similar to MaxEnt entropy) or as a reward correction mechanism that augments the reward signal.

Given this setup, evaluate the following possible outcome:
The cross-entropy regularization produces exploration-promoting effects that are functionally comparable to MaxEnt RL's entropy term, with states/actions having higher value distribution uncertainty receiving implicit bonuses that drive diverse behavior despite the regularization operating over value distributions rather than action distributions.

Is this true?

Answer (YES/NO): NO